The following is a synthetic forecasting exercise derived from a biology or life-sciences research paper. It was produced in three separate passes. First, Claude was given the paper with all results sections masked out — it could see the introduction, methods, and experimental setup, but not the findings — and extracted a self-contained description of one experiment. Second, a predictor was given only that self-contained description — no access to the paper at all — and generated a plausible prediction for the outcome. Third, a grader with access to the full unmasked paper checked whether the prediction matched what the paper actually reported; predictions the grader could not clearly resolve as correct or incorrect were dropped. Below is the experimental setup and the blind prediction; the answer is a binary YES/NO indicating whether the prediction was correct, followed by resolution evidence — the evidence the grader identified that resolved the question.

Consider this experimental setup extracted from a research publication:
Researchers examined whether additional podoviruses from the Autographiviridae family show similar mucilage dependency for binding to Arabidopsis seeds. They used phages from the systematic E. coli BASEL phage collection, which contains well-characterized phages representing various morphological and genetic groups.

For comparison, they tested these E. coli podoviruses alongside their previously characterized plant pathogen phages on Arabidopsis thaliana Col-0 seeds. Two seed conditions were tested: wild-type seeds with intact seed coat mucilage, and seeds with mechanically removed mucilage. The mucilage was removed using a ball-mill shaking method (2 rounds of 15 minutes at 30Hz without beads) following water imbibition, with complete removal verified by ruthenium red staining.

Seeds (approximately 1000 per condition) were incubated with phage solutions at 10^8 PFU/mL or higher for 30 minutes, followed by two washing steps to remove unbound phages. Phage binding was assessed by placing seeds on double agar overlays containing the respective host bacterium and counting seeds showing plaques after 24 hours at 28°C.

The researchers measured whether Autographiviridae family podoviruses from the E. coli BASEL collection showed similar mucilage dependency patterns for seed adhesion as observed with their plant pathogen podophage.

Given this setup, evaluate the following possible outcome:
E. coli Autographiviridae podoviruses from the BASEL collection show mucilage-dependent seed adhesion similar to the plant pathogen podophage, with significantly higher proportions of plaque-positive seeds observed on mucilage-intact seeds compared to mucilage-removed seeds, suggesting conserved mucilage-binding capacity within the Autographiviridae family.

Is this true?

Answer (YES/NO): YES